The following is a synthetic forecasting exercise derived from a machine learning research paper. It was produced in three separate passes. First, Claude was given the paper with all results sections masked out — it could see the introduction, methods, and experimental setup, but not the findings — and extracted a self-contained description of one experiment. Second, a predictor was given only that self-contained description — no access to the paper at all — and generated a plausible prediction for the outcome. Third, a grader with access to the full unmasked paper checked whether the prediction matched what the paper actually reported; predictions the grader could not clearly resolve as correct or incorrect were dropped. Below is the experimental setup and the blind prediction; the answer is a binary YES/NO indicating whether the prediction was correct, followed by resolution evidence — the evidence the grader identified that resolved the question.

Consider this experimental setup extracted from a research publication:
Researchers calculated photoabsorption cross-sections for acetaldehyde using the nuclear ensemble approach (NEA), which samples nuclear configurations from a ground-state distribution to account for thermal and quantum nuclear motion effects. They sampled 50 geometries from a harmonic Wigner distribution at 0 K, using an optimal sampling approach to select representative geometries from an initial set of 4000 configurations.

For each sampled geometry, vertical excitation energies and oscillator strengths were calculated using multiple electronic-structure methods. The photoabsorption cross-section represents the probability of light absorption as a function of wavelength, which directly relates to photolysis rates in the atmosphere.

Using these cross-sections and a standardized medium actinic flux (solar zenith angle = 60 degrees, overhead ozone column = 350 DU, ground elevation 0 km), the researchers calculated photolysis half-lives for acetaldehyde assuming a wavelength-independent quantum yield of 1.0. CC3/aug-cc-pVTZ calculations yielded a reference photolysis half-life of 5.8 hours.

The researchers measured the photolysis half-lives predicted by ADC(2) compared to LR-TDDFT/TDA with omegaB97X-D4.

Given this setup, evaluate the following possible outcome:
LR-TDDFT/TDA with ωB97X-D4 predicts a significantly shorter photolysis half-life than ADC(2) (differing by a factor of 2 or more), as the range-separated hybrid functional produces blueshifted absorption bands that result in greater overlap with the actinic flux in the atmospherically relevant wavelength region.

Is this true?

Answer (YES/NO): NO